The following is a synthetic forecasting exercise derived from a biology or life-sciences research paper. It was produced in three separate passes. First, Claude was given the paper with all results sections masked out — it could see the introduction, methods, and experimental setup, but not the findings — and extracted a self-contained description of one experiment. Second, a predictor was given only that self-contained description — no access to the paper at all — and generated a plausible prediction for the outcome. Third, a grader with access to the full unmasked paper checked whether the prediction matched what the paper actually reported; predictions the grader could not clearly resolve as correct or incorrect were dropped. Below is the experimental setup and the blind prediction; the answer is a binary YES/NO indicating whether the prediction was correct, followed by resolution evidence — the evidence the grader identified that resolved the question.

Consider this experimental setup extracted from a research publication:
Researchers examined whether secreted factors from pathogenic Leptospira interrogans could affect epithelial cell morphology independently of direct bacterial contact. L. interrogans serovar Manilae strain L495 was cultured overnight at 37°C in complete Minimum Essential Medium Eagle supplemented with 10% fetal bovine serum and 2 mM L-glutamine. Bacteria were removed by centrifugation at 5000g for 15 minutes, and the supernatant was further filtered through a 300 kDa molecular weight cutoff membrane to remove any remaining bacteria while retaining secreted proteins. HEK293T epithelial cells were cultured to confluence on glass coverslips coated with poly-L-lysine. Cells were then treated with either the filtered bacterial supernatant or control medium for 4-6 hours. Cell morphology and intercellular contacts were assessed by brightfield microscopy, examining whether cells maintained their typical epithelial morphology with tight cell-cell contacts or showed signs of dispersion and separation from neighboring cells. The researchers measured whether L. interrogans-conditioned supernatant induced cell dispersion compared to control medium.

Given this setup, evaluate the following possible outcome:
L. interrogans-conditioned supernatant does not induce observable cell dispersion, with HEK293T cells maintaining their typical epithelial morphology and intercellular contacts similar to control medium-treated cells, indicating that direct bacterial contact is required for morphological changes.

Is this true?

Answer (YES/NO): NO